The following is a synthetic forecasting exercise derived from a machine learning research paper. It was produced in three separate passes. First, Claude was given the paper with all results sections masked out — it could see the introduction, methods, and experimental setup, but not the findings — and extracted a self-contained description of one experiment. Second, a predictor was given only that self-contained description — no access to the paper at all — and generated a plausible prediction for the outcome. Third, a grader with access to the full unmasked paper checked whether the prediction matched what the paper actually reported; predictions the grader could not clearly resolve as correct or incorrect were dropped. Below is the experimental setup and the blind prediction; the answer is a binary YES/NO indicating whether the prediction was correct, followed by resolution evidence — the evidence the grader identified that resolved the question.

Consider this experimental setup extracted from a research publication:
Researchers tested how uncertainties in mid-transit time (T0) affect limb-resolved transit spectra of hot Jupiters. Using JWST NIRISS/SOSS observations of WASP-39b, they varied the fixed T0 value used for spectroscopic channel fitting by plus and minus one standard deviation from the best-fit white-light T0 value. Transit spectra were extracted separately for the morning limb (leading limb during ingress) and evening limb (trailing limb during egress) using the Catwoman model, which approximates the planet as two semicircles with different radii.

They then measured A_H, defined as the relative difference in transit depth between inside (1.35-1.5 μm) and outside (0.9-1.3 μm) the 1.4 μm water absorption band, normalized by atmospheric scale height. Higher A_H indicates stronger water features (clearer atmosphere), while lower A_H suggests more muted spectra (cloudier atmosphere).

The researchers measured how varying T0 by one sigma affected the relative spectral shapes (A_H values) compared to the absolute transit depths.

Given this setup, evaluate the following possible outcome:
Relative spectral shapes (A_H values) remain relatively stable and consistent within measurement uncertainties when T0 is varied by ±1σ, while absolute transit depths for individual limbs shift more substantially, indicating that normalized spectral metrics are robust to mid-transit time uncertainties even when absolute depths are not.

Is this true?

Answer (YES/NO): YES